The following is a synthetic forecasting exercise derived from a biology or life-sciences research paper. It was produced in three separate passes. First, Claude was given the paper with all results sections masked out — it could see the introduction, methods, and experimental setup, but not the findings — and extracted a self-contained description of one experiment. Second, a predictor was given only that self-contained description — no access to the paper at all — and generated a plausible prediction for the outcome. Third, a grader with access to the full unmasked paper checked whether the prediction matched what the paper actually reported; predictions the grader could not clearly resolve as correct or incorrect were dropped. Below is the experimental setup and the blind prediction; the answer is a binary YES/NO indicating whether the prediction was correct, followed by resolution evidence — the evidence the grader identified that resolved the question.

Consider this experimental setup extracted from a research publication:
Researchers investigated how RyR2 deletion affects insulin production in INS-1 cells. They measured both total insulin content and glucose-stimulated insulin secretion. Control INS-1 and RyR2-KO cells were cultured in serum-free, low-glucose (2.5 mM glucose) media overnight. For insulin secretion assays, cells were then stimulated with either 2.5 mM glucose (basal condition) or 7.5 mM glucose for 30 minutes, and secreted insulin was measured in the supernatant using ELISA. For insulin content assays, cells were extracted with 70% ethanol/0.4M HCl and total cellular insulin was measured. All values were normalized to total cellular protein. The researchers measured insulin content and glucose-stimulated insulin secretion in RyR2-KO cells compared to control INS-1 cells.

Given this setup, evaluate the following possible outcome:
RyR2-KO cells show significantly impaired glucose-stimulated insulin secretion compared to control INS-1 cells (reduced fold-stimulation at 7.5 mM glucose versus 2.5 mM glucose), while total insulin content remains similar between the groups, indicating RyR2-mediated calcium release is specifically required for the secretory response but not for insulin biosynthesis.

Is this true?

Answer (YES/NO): NO